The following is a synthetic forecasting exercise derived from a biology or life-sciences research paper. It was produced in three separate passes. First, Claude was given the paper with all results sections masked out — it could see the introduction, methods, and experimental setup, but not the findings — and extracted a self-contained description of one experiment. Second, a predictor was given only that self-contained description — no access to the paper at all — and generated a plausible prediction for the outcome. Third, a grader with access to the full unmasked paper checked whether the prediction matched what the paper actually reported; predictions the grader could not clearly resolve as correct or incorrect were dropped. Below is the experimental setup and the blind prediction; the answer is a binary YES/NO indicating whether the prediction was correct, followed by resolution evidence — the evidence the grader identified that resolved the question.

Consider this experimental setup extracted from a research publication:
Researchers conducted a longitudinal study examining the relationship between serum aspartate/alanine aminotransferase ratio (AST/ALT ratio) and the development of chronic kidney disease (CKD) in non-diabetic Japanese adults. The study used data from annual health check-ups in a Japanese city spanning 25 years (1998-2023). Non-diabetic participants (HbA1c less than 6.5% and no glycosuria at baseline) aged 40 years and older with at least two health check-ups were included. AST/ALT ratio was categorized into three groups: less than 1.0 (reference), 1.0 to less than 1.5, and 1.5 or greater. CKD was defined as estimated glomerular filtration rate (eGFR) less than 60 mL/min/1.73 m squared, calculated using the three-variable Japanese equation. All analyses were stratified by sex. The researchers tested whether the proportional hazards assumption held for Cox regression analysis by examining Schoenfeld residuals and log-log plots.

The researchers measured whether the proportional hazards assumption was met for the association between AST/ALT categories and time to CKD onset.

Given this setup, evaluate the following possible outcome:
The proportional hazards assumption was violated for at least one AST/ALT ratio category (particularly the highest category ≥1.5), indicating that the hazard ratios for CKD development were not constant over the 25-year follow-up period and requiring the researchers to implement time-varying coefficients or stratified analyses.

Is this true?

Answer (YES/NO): NO